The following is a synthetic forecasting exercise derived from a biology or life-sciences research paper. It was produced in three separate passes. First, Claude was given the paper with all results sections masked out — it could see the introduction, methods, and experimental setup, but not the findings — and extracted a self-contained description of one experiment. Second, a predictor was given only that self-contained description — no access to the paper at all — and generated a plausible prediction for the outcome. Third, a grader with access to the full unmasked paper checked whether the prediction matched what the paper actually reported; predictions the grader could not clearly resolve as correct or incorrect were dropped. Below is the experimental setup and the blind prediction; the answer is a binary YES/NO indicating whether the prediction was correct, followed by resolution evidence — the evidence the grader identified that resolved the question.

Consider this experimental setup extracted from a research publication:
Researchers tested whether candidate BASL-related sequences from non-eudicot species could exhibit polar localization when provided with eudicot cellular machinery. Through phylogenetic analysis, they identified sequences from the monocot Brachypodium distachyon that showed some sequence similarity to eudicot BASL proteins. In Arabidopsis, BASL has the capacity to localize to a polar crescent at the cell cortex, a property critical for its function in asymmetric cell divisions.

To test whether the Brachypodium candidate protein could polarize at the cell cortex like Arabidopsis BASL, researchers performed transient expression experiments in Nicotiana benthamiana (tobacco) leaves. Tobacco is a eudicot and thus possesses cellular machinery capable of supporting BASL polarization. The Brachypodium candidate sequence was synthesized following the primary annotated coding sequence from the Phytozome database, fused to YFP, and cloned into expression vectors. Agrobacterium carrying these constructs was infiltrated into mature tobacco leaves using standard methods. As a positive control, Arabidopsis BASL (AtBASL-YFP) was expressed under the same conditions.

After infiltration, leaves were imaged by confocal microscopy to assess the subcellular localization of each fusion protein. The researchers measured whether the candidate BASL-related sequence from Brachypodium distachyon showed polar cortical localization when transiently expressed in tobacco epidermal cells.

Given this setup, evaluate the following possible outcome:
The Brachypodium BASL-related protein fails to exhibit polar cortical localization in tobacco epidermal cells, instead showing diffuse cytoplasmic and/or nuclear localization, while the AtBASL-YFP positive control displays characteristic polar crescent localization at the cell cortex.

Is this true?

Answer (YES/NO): NO